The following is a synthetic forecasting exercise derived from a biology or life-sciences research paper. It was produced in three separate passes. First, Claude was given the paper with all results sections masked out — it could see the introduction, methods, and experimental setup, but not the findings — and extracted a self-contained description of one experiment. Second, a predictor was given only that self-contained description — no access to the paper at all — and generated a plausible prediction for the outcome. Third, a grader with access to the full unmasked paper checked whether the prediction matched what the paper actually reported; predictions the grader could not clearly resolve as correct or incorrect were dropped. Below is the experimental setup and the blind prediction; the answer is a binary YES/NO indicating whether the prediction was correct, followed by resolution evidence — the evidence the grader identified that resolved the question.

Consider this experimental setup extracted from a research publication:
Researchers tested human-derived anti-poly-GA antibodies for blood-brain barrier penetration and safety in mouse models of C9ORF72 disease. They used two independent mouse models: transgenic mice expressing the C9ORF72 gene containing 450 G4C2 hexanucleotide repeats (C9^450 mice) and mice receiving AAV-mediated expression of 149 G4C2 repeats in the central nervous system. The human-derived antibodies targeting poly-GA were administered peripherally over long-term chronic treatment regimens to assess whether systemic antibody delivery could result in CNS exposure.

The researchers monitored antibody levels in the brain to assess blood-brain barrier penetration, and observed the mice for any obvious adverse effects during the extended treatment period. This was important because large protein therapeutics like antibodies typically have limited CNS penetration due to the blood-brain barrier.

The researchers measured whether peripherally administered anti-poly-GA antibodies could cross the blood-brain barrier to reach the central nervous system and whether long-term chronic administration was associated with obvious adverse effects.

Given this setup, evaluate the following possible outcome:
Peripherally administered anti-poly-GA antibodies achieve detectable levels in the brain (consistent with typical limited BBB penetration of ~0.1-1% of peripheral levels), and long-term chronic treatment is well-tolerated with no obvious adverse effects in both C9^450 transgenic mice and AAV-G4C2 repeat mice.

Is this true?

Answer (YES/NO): YES